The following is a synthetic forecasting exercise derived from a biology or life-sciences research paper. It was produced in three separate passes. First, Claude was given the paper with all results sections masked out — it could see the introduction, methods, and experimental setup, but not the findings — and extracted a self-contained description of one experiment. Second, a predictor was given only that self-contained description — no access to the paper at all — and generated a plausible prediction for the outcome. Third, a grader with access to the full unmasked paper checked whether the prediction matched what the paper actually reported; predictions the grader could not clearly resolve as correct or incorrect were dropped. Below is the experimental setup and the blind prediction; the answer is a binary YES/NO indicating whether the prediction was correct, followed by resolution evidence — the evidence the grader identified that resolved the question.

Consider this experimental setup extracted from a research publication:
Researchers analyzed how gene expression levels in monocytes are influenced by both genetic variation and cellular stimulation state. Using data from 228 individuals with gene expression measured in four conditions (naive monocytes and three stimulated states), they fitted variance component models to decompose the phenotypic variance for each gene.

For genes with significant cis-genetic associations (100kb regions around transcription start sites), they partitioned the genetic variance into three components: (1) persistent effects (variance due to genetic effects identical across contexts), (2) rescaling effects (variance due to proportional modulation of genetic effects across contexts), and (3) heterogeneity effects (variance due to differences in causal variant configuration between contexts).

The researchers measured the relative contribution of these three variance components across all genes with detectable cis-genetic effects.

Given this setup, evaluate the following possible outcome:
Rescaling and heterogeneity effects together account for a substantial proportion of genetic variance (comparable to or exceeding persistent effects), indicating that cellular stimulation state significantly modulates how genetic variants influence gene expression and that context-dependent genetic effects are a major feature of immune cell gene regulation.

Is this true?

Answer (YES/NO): NO